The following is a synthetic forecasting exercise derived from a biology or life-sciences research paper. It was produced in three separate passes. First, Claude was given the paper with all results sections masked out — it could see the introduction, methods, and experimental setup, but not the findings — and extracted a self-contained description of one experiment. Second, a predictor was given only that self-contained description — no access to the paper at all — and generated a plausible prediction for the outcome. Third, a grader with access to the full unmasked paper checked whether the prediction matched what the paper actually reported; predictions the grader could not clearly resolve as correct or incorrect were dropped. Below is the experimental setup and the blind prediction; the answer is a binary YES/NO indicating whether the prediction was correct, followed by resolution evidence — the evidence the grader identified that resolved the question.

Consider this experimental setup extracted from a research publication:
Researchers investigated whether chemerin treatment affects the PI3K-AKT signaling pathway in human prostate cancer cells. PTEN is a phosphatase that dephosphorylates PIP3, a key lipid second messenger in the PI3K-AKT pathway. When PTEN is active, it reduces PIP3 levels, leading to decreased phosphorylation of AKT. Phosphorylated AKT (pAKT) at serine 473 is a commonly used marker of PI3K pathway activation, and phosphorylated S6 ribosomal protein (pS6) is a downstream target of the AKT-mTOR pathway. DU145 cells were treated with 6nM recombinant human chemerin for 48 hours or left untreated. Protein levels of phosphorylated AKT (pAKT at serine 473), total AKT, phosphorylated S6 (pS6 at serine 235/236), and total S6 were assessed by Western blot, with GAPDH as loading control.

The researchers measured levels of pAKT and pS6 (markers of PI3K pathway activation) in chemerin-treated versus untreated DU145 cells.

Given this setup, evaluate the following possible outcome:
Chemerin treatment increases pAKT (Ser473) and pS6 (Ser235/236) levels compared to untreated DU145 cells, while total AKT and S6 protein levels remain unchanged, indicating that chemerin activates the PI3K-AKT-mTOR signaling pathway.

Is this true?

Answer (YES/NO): NO